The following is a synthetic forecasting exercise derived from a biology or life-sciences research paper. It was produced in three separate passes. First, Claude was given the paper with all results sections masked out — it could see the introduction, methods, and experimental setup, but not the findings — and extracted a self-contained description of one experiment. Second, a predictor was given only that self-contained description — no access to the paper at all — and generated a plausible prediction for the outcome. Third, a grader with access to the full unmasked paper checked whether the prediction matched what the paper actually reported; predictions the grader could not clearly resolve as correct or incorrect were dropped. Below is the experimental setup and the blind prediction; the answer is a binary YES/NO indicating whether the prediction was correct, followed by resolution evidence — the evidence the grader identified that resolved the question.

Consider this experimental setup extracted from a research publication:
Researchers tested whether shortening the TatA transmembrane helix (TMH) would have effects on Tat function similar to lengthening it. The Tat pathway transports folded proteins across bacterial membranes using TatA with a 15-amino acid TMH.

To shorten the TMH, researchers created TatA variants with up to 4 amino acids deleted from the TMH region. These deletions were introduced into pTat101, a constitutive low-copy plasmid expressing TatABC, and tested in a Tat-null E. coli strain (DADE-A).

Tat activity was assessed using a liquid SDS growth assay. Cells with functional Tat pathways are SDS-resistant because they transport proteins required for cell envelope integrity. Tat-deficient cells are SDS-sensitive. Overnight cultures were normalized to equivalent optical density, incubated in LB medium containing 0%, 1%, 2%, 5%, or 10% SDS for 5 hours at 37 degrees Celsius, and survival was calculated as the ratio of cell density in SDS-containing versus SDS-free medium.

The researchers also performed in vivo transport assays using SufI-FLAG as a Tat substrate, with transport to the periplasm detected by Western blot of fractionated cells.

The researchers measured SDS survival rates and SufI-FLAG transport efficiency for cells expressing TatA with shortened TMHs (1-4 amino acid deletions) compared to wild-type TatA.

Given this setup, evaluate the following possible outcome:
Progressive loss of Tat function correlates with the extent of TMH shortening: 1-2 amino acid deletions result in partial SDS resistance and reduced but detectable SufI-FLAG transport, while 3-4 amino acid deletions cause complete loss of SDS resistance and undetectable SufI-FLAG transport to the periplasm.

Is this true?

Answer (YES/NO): NO